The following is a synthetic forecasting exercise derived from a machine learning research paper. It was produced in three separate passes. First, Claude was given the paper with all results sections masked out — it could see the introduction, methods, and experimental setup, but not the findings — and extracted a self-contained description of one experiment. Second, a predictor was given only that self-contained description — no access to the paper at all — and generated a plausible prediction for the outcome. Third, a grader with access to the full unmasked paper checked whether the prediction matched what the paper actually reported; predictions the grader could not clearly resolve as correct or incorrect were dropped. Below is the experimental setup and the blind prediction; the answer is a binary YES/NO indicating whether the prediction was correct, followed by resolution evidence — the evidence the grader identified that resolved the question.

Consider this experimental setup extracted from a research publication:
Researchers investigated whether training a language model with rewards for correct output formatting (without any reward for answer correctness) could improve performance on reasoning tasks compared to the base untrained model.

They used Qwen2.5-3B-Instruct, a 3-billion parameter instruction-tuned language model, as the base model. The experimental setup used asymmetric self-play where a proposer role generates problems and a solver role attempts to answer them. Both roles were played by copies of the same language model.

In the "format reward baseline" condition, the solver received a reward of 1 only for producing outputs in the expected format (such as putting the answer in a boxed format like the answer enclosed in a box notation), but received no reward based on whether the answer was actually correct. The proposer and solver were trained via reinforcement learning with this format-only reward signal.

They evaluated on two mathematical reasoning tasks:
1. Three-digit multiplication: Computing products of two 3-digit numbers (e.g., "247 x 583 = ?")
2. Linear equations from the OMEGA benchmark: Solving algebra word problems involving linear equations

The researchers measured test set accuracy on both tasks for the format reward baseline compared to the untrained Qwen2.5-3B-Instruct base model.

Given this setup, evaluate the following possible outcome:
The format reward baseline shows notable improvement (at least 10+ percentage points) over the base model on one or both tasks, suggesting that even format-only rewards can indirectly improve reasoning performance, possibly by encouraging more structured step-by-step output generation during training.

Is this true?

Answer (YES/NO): YES